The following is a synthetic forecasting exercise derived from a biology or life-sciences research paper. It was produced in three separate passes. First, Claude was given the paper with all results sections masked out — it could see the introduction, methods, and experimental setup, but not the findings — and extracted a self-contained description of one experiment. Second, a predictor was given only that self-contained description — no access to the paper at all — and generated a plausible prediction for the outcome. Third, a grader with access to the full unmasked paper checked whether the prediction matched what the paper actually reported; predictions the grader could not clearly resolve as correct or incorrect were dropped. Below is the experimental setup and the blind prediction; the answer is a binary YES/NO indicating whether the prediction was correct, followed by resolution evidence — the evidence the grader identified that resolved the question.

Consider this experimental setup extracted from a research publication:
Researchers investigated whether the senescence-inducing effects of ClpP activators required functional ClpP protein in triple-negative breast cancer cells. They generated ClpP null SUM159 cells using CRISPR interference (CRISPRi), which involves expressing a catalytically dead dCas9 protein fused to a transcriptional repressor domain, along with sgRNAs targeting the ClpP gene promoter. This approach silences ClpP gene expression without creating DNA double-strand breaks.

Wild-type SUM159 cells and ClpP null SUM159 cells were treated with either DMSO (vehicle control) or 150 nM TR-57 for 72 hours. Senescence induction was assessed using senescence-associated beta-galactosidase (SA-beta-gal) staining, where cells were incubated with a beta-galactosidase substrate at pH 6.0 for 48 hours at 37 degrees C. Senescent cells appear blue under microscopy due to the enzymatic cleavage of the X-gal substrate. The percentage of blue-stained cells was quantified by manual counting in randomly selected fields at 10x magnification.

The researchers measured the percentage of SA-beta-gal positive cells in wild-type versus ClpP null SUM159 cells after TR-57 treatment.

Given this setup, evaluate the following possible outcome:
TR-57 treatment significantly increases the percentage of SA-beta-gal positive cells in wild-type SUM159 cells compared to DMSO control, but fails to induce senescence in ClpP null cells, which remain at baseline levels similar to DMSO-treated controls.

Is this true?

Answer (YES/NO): YES